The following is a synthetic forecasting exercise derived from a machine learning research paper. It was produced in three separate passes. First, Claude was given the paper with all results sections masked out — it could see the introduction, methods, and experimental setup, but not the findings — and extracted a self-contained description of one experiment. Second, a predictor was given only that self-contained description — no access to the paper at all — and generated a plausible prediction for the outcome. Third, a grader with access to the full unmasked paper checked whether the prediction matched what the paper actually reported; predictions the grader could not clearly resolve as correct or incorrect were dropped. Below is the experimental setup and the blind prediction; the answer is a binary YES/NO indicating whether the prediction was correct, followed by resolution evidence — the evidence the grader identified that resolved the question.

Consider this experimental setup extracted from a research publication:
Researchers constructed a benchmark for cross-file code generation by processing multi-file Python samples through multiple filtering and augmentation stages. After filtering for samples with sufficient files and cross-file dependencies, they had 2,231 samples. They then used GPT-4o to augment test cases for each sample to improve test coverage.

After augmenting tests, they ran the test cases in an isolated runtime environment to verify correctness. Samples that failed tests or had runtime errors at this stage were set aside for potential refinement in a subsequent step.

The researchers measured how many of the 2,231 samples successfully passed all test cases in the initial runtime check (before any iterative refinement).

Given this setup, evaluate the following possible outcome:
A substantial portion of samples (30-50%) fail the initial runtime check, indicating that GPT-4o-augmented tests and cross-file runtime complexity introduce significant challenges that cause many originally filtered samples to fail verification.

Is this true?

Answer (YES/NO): NO